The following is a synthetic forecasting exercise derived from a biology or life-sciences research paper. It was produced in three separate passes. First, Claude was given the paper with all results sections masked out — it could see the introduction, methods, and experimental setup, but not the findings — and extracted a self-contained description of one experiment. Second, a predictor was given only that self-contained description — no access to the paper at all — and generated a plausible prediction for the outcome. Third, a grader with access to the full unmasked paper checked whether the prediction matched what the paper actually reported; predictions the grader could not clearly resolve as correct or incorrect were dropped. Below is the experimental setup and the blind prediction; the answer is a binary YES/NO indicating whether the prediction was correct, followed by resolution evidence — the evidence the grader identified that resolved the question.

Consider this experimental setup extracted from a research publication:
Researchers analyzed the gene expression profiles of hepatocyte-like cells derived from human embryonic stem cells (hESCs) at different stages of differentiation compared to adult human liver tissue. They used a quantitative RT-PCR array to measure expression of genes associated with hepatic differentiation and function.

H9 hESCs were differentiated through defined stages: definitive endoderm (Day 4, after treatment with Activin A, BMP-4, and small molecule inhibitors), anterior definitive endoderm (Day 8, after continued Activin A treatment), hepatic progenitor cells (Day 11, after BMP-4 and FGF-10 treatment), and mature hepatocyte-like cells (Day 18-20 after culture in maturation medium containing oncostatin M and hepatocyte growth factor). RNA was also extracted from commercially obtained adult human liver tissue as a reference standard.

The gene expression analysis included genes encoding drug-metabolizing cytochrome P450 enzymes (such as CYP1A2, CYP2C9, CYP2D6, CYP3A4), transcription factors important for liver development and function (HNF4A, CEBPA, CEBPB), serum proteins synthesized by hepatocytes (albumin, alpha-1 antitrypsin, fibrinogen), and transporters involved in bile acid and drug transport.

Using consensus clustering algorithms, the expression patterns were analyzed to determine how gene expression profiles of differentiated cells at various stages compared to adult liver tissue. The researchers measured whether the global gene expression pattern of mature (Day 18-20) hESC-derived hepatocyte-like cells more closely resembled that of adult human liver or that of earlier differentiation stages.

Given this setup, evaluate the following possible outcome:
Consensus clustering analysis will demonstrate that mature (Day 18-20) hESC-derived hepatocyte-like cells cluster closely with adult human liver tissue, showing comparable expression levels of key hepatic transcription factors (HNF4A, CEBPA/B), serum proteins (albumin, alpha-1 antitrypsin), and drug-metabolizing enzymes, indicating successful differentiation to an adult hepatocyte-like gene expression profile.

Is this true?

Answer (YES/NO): NO